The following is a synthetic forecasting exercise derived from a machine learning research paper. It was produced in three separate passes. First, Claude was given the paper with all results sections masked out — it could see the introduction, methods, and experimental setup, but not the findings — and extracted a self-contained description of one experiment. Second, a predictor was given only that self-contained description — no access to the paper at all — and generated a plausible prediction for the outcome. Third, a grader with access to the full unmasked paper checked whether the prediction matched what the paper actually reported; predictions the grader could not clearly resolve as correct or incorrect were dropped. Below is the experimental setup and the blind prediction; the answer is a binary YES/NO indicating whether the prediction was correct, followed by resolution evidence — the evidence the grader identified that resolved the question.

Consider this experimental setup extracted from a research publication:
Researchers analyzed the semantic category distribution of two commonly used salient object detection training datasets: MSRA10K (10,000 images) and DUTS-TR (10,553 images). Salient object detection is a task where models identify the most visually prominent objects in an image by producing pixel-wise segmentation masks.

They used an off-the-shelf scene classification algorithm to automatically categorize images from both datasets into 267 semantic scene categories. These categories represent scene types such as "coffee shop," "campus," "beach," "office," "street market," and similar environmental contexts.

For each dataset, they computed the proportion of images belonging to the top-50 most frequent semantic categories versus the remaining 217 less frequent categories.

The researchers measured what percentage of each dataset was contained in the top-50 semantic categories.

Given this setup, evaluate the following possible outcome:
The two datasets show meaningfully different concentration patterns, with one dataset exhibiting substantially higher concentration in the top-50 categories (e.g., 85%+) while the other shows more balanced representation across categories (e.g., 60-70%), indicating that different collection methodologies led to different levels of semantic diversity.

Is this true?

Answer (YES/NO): NO